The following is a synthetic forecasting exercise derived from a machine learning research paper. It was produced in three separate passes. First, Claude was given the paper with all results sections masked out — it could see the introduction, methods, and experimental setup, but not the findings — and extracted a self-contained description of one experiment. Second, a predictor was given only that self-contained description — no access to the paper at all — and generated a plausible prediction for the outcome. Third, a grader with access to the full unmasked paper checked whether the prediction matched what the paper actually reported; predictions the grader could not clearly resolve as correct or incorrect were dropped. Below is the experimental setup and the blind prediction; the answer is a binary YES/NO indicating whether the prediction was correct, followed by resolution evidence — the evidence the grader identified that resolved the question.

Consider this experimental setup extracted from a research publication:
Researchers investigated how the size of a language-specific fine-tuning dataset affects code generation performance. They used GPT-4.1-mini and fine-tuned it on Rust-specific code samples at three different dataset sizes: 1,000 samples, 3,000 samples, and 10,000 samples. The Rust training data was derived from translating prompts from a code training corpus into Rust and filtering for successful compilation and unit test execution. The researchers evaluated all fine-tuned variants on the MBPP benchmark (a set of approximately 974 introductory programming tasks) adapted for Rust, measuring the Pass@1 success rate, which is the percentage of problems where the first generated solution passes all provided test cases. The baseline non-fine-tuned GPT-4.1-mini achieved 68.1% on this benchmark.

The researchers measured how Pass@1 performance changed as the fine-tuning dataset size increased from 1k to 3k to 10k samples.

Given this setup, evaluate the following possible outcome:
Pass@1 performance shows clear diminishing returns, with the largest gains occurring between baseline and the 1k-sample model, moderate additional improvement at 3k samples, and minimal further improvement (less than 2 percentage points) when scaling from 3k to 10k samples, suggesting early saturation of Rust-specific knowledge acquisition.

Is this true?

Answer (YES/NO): NO